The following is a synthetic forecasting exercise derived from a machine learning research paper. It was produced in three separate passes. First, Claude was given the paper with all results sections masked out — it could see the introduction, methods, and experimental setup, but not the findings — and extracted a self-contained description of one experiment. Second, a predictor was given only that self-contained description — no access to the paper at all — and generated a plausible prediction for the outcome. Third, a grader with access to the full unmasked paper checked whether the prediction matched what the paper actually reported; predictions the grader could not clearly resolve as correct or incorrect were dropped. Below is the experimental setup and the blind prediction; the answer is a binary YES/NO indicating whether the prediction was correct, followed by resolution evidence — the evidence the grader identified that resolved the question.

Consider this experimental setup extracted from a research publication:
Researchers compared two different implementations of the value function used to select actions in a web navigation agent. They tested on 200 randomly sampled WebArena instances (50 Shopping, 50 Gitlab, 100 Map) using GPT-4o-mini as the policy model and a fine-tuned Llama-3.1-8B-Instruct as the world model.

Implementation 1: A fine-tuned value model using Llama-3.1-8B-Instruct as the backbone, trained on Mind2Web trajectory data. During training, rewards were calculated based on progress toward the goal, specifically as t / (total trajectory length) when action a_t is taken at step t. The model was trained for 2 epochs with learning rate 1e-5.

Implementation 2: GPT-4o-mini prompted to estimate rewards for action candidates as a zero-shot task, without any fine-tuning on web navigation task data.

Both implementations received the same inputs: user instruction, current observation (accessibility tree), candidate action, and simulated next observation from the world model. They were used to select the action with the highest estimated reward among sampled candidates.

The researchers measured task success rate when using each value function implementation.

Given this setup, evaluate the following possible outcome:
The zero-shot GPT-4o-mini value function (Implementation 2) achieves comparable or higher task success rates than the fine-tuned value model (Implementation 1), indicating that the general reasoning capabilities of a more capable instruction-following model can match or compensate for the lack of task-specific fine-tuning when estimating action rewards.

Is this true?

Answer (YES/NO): NO